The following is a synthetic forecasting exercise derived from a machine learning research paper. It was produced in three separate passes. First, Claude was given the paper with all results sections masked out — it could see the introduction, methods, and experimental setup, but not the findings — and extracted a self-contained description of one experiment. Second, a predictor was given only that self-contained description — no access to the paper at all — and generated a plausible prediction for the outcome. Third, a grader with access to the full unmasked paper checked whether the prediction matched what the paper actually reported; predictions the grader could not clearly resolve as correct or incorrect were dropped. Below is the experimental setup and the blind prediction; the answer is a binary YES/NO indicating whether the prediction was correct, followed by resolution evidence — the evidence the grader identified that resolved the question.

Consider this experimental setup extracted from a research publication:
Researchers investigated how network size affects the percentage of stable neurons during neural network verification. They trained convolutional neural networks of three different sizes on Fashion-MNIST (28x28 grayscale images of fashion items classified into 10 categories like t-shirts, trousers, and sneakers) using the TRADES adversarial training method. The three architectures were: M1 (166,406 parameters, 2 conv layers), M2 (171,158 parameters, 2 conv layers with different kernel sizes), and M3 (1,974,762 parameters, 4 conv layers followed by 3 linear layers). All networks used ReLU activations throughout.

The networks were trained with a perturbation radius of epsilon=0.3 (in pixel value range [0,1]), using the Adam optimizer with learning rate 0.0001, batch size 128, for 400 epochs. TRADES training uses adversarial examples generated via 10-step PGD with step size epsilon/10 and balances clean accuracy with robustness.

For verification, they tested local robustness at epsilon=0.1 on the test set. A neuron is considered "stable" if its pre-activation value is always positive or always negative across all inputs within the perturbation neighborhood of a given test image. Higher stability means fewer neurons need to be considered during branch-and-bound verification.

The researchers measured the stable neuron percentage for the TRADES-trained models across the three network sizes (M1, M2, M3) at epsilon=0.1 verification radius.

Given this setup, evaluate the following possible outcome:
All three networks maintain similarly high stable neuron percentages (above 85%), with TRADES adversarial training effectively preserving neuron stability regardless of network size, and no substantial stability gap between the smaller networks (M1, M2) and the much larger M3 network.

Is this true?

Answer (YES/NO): NO